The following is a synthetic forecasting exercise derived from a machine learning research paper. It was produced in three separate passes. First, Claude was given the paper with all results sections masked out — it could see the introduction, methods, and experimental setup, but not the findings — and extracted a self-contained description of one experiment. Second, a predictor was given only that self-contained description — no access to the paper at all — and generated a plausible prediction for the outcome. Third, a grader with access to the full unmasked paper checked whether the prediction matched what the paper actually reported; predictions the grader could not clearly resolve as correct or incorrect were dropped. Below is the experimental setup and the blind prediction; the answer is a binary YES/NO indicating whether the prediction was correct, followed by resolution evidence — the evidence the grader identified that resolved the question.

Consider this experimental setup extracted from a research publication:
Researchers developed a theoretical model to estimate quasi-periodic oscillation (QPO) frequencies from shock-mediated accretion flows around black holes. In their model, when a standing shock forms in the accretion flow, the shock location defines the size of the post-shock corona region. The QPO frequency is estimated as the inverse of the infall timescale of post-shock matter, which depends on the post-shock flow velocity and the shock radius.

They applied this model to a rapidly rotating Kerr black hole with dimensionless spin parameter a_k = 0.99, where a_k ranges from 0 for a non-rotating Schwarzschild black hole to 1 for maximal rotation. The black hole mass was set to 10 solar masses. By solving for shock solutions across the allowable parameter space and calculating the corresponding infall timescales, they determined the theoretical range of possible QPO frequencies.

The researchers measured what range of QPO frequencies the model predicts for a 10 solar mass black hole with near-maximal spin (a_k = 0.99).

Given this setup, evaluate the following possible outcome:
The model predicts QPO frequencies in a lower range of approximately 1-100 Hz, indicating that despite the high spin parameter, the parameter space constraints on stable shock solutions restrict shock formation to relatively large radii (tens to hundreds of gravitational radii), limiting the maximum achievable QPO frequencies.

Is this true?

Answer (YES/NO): NO